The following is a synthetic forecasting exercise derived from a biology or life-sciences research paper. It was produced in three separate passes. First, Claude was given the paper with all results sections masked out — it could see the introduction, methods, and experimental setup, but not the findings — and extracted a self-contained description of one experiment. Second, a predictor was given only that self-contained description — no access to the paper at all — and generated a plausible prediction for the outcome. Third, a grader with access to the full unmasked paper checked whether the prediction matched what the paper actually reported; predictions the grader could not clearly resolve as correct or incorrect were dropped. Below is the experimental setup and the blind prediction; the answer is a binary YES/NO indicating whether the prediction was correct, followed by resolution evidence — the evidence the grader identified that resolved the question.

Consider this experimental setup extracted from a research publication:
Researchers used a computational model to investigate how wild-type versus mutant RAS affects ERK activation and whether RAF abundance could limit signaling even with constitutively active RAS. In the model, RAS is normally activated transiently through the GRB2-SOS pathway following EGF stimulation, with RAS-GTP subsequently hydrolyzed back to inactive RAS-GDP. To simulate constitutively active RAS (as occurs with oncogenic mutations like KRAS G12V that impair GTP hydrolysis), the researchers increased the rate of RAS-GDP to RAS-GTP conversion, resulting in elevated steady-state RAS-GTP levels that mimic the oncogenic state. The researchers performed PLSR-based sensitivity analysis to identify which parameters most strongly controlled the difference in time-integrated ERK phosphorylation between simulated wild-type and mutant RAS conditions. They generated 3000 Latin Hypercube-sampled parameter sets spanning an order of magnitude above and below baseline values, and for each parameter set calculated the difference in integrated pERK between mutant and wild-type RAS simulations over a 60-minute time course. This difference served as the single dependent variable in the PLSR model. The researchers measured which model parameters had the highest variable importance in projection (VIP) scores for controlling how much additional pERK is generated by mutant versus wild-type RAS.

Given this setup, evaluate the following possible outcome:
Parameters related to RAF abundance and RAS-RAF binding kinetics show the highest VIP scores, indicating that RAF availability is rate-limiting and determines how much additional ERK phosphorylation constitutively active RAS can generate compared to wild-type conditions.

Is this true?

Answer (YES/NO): NO